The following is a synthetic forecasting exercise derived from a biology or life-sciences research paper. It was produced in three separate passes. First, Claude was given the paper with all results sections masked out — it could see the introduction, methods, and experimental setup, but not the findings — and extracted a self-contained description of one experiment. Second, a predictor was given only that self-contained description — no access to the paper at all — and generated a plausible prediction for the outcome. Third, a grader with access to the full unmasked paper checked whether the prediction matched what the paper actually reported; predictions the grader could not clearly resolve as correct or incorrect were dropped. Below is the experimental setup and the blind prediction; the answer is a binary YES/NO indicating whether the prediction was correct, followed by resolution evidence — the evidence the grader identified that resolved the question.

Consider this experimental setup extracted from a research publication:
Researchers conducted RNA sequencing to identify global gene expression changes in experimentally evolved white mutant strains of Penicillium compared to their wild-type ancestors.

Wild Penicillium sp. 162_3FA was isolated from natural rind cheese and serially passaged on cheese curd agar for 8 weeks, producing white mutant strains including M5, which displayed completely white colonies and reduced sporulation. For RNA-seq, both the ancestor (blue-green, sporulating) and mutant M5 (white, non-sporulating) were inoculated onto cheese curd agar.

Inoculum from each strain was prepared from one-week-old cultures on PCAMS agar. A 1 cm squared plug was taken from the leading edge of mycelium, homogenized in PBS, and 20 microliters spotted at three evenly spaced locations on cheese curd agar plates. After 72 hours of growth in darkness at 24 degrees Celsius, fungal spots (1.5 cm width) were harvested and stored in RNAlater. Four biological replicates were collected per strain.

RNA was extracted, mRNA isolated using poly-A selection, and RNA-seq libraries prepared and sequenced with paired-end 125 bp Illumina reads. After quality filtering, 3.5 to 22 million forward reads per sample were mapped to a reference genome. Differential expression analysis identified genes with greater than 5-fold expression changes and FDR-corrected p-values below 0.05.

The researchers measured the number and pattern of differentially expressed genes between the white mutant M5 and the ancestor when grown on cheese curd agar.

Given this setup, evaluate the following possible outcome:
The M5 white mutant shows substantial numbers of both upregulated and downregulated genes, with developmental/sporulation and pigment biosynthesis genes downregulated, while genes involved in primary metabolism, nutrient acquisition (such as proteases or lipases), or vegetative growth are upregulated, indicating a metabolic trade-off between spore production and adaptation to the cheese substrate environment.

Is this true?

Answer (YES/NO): NO